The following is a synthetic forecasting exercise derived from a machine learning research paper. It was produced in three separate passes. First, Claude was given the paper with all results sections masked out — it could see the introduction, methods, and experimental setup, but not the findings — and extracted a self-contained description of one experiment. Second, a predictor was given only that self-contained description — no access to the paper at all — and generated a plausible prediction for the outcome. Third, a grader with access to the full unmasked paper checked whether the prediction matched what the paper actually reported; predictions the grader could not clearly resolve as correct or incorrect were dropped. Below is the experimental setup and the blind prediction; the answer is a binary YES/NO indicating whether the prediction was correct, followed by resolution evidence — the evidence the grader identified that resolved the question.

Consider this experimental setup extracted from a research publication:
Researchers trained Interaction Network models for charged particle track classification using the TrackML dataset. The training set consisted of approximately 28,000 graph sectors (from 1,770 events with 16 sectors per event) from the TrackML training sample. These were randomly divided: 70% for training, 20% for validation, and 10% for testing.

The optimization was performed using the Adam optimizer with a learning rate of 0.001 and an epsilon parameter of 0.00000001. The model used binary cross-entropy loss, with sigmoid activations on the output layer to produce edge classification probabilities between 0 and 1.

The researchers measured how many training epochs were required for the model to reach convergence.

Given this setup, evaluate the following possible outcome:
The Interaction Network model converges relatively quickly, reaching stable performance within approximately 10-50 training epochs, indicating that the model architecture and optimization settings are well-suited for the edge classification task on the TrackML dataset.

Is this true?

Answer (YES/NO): NO